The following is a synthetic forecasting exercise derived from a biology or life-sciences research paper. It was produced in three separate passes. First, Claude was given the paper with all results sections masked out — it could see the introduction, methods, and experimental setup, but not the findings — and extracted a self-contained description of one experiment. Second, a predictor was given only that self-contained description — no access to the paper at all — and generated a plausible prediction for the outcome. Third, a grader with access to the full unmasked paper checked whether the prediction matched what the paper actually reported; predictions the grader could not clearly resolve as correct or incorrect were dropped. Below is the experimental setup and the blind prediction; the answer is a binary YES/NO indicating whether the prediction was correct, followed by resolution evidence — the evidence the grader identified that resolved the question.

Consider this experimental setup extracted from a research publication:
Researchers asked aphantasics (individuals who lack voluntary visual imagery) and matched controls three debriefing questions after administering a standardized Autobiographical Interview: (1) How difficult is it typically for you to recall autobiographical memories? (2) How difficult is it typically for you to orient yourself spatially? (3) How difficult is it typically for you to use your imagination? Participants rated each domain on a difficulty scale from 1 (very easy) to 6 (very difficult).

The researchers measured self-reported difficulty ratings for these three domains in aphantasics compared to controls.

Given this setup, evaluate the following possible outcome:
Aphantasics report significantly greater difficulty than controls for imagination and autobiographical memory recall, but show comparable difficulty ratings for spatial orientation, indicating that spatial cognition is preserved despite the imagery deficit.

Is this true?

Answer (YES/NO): YES